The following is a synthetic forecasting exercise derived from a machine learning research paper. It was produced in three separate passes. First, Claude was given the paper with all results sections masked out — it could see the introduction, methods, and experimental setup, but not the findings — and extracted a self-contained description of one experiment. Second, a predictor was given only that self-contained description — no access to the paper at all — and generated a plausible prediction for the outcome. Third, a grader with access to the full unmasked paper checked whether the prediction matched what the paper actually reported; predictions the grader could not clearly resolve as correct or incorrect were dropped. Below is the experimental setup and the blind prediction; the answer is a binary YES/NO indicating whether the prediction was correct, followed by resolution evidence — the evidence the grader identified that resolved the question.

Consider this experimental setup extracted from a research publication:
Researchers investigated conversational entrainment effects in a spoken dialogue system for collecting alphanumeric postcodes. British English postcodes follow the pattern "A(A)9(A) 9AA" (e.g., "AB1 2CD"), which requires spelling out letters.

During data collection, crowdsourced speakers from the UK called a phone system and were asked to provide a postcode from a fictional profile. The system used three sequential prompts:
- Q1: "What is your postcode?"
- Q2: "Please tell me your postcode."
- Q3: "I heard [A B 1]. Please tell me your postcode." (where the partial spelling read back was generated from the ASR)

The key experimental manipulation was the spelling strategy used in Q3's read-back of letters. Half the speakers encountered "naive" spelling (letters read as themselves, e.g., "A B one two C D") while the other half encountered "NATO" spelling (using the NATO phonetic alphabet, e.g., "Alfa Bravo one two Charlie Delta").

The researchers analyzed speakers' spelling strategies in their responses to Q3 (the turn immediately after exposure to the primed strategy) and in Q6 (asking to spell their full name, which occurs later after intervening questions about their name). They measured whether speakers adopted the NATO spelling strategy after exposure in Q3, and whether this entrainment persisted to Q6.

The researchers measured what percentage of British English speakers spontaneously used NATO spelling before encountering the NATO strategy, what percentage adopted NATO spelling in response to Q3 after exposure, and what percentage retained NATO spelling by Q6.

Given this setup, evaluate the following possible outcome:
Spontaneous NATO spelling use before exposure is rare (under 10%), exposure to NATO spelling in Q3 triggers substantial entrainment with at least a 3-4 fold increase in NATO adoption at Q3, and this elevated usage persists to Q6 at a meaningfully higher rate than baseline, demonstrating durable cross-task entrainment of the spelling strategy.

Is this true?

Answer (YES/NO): YES